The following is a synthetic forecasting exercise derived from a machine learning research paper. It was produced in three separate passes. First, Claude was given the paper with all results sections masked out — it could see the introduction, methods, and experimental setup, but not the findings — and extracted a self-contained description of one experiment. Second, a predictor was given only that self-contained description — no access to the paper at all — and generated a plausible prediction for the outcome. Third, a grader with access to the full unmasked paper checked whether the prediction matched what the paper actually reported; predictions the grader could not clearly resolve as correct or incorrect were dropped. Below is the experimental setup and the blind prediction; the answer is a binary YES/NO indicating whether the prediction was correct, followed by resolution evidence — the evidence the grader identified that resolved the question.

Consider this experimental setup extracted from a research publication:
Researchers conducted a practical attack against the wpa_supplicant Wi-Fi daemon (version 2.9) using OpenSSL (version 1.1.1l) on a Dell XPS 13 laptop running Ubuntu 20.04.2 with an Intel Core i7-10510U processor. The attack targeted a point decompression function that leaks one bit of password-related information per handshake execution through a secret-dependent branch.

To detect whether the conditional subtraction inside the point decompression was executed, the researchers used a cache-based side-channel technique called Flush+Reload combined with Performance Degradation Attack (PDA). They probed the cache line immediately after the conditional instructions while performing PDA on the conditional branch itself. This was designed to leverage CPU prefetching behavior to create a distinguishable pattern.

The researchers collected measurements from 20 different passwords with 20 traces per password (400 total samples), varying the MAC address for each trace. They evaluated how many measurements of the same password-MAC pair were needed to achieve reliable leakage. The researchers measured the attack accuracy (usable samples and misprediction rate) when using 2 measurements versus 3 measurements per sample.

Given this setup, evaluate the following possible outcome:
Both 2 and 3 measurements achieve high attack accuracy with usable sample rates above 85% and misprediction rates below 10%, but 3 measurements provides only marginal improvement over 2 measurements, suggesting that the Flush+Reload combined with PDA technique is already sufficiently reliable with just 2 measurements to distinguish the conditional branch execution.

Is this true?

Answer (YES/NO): NO